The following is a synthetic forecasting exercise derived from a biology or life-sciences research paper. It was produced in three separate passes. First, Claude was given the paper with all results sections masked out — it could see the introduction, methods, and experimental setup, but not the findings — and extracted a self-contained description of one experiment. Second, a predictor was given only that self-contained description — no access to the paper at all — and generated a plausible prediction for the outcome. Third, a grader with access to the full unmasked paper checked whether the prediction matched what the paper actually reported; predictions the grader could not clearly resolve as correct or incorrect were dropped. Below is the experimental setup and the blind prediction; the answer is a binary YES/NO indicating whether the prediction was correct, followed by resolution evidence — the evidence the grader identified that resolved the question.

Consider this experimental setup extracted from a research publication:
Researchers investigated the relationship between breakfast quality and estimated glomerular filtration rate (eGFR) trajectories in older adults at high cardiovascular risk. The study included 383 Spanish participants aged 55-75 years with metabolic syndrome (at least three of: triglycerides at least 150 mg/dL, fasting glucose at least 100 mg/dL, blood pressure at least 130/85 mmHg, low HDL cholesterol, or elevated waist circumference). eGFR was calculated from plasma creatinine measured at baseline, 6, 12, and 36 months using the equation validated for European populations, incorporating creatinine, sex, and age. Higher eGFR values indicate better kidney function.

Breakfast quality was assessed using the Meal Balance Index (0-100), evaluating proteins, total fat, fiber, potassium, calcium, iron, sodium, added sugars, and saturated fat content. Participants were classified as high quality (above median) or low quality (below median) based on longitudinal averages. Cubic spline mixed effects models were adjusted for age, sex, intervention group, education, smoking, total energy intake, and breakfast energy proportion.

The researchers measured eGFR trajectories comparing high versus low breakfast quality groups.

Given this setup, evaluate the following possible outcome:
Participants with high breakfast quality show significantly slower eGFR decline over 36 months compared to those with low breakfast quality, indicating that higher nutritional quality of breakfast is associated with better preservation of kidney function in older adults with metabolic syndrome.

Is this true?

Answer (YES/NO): YES